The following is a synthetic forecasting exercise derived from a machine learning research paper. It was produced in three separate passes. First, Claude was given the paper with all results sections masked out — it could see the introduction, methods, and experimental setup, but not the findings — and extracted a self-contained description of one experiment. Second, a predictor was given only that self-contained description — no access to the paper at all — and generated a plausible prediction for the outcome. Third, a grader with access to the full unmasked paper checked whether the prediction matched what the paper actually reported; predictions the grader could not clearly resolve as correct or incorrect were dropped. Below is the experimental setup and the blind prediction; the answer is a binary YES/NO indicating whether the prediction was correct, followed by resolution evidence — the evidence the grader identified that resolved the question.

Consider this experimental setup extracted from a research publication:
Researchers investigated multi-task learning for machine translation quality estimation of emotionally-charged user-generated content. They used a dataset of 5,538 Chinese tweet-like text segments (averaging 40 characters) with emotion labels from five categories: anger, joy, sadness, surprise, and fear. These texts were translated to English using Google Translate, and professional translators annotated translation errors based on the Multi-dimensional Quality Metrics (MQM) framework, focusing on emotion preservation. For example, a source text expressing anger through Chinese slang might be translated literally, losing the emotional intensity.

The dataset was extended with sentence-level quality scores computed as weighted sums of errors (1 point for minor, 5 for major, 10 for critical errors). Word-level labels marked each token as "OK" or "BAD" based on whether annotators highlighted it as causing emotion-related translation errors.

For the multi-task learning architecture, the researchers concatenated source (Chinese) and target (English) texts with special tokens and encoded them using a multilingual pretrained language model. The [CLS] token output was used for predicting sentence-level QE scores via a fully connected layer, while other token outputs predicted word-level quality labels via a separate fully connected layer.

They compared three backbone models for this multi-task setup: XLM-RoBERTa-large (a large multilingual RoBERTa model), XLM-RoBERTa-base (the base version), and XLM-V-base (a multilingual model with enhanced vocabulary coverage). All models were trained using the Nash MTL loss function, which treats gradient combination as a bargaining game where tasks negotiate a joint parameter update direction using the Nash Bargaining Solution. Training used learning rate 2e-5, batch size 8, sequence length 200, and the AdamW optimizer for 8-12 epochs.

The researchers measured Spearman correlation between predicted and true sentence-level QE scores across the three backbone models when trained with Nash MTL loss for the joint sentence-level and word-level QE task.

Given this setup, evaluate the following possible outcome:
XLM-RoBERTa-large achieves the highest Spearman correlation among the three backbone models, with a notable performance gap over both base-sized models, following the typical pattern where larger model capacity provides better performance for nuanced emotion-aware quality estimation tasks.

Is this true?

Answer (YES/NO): NO